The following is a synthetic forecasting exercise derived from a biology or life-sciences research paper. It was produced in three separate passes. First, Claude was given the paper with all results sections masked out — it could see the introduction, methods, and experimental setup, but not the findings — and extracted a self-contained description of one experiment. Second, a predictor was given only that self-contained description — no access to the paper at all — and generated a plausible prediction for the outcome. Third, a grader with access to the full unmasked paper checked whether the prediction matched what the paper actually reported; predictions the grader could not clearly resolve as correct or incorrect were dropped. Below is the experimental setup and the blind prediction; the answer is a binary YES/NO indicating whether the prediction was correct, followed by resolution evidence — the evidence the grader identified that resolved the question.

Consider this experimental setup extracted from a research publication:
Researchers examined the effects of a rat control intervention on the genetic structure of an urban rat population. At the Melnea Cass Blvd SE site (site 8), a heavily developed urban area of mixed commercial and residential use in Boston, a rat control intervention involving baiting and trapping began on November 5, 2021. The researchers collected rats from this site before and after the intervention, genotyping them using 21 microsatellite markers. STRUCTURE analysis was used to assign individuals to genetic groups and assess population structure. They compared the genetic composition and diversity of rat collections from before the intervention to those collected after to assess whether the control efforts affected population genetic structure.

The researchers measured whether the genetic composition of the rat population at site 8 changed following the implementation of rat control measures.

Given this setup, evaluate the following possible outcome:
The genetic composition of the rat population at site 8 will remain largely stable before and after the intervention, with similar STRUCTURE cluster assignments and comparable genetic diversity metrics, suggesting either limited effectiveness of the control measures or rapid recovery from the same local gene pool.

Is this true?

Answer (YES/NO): YES